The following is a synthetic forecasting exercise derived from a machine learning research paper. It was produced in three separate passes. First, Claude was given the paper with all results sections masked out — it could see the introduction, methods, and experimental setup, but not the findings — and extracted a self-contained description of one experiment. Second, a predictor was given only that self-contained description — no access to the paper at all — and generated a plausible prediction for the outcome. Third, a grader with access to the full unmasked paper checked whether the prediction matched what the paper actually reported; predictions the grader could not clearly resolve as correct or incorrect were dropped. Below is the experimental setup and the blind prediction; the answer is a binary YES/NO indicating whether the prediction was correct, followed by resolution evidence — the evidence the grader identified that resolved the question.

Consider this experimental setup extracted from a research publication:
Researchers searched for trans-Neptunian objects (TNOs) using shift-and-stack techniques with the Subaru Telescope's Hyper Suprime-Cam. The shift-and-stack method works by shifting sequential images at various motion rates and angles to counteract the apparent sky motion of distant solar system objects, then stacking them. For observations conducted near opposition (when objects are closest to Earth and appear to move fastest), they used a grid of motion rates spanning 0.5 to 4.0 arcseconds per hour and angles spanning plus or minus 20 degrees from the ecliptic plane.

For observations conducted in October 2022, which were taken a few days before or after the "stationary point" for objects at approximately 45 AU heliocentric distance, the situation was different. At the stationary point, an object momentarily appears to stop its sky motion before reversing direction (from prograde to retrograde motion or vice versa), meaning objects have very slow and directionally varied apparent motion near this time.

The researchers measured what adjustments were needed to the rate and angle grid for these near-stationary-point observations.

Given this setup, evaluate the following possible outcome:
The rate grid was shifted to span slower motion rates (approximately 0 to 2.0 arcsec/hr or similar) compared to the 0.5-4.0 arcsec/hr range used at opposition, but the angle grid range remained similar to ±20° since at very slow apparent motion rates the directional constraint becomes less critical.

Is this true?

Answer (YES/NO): NO